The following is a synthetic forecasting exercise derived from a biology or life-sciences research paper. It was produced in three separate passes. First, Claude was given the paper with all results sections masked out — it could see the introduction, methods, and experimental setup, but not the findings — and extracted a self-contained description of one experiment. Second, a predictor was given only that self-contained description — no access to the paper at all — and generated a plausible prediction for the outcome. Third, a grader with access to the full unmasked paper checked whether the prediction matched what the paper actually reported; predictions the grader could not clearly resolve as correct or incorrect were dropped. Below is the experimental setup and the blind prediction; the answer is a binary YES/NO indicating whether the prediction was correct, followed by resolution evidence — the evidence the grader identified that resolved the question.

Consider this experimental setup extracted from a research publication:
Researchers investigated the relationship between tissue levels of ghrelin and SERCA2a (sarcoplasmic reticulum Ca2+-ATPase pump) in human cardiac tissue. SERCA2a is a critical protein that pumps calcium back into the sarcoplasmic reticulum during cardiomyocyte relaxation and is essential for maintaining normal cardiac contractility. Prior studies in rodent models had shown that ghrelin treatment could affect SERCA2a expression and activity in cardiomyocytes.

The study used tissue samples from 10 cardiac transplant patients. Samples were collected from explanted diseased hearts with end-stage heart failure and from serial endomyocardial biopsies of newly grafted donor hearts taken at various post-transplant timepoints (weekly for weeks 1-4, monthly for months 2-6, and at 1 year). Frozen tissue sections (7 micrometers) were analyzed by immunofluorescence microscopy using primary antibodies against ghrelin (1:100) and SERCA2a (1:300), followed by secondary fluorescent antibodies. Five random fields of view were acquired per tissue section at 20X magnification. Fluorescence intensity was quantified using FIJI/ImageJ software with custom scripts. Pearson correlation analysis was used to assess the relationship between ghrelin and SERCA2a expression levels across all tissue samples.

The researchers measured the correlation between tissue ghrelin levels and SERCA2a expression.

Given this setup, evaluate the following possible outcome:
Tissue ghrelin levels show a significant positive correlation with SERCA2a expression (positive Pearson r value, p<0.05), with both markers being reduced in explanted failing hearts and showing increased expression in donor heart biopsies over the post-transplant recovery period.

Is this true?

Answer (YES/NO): NO